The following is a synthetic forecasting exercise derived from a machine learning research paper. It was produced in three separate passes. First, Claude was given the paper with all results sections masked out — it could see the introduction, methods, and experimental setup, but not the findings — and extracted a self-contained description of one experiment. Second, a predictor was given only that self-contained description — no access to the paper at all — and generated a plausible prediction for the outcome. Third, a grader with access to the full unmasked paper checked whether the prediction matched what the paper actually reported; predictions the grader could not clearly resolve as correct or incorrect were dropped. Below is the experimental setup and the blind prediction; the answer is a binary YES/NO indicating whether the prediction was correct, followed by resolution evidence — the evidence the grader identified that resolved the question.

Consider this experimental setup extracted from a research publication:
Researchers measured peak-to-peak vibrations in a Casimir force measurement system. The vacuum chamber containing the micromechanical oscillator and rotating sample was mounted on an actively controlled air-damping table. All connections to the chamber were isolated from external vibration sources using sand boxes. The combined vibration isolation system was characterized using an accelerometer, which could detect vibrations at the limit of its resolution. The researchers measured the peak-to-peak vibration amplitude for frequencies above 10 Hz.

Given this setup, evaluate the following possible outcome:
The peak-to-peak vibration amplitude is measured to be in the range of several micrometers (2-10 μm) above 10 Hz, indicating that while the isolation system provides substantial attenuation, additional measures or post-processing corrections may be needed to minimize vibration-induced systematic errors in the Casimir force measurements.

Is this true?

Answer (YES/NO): NO